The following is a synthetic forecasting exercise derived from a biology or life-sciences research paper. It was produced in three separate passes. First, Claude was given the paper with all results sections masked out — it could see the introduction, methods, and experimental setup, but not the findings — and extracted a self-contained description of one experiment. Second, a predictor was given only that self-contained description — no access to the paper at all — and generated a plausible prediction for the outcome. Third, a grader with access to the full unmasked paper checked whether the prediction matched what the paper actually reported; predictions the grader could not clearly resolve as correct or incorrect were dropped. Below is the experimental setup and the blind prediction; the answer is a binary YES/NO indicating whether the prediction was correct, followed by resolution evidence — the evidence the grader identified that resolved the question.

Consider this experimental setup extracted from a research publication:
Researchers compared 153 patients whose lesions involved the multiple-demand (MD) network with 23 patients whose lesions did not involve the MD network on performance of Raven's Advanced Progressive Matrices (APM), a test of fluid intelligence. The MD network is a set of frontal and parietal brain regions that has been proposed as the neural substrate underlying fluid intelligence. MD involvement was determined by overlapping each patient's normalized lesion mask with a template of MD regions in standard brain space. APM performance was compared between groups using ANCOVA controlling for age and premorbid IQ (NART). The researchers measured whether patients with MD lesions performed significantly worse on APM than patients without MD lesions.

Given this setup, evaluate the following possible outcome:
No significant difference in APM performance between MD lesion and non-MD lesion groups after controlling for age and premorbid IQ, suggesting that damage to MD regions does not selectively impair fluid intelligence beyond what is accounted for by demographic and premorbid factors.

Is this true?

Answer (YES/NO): YES